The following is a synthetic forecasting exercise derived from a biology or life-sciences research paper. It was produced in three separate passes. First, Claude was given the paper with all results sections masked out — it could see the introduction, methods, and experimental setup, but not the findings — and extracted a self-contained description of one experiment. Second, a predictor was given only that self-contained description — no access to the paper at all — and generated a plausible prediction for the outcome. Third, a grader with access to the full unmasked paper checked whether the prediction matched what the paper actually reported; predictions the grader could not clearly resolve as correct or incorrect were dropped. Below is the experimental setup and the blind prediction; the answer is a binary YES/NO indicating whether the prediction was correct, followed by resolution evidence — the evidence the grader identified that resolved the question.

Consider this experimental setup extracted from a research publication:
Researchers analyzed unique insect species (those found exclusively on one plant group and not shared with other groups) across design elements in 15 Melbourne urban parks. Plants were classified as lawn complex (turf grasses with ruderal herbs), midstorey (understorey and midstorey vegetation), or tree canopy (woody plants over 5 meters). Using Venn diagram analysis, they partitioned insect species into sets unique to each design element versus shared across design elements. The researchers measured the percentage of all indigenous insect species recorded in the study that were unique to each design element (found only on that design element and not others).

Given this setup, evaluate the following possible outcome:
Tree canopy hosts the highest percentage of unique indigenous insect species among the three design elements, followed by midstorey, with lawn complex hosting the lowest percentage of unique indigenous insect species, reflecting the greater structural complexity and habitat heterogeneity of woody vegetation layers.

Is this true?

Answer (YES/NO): NO